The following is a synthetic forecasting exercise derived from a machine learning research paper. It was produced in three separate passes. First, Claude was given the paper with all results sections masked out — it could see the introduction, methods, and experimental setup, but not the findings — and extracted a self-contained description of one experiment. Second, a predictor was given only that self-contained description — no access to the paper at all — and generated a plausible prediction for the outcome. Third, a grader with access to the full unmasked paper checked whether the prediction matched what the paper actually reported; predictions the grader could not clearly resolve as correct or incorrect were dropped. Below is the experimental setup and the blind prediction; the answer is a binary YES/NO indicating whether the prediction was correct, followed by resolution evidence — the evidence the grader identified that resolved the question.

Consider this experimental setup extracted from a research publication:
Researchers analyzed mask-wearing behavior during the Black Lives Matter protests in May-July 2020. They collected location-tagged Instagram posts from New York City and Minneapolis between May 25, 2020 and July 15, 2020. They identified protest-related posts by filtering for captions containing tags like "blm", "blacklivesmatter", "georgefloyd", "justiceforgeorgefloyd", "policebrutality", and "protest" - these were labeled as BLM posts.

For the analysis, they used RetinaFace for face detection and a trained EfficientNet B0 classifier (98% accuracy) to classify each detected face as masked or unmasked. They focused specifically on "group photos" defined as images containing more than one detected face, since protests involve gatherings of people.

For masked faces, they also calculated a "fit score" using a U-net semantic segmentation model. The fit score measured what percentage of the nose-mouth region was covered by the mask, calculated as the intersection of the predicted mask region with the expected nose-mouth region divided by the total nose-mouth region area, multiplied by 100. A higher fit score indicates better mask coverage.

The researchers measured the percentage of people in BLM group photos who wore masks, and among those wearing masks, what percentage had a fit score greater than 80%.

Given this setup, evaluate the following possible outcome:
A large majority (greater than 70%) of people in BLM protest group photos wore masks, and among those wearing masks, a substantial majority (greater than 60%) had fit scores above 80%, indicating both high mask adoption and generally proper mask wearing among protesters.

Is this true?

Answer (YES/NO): NO